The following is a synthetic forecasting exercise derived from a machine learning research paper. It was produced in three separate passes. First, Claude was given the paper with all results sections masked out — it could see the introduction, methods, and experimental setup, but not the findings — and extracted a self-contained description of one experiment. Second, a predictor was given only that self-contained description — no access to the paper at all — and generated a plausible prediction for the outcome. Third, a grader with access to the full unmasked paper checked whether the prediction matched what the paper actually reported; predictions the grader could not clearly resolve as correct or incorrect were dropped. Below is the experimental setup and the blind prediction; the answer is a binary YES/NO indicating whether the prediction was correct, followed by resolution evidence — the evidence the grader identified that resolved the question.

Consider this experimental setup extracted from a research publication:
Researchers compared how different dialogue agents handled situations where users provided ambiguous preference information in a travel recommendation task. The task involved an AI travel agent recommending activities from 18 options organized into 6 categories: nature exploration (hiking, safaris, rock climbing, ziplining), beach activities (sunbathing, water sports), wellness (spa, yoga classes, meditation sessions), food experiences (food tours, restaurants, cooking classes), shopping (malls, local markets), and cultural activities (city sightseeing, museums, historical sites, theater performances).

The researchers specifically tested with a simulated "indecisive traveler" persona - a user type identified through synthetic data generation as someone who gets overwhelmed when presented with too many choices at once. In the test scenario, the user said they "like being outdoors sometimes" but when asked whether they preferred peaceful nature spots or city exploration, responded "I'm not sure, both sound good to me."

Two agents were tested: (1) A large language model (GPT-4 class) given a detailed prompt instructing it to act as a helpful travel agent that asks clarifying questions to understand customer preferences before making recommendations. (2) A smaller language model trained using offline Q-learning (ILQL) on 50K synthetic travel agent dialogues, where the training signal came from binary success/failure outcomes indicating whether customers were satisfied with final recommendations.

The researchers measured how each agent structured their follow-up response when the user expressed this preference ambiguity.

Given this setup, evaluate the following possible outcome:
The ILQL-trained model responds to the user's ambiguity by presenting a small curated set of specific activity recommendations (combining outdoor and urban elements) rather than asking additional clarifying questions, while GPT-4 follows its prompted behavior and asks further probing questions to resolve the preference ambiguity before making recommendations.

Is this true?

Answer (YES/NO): NO